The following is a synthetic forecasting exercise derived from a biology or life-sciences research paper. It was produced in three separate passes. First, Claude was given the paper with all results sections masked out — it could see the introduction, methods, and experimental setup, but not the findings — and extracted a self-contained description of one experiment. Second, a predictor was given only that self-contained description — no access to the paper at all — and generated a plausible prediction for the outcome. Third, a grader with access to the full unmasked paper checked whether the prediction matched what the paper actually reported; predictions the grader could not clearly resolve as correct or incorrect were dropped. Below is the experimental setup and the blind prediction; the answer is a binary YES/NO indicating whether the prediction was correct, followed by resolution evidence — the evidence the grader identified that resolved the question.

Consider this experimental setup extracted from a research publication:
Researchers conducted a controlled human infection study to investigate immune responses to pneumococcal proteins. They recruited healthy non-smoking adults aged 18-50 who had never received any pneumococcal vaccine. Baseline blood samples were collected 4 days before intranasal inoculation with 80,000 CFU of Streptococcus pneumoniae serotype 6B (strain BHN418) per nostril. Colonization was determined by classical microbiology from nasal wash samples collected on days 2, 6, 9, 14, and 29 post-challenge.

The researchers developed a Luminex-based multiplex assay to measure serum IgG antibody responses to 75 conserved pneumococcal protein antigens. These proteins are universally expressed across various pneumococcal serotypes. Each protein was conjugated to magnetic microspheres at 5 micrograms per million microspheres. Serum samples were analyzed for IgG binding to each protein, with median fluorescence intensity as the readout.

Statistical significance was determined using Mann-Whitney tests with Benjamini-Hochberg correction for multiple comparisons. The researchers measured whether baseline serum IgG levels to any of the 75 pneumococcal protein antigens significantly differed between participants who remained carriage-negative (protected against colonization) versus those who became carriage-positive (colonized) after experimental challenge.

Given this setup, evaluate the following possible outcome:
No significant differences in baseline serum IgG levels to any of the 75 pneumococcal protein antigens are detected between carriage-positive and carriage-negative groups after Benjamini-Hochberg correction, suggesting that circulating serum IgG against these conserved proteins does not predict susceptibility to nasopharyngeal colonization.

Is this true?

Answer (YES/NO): YES